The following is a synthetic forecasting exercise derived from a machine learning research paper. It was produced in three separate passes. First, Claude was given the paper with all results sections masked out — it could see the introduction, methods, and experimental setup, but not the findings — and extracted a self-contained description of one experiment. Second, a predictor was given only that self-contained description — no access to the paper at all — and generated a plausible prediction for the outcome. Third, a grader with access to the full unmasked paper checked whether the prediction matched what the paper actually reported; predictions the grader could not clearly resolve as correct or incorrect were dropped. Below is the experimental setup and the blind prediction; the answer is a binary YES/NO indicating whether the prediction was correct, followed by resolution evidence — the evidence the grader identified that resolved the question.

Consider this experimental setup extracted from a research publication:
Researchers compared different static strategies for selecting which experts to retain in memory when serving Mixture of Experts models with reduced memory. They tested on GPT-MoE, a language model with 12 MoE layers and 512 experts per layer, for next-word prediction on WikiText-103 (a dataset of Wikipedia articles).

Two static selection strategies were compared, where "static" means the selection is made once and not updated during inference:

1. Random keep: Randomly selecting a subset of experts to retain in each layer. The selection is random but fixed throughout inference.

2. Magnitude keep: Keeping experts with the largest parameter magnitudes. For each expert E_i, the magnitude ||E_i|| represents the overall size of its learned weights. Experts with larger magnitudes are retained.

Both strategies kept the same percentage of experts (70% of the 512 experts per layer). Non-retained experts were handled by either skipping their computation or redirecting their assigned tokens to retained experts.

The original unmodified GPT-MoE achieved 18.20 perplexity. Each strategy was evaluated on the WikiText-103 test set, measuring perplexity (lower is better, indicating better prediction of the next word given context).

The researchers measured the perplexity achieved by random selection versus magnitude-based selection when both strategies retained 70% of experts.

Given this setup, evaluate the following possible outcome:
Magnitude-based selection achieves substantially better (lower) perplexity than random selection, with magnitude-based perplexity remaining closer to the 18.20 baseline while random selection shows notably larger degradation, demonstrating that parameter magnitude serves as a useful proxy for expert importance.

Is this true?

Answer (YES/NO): YES